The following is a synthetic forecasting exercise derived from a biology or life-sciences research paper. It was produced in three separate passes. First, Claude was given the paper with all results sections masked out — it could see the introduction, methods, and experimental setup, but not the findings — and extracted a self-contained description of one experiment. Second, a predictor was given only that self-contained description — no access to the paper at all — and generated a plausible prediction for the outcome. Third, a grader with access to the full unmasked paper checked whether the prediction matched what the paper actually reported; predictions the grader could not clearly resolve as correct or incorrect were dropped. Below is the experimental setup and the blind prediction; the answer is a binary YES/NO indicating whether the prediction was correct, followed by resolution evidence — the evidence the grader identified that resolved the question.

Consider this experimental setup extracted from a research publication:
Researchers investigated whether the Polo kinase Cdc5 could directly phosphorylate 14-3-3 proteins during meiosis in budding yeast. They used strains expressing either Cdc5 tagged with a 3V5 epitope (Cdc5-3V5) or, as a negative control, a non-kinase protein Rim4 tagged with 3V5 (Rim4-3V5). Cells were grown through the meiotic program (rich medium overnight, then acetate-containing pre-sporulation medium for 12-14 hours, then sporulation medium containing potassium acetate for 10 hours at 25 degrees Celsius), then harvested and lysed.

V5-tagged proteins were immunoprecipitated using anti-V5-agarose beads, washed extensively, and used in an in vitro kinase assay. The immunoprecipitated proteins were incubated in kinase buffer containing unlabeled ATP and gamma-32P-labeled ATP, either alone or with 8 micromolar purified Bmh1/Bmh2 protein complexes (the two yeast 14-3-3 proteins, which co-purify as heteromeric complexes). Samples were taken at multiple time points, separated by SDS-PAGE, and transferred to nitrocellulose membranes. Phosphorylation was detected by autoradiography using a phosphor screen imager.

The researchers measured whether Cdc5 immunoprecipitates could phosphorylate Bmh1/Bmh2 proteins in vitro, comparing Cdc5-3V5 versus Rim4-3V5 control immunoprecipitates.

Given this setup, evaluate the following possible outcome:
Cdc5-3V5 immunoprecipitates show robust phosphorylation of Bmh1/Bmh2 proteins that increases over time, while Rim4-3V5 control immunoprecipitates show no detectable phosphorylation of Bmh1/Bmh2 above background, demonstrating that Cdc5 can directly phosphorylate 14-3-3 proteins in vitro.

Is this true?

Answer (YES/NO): NO